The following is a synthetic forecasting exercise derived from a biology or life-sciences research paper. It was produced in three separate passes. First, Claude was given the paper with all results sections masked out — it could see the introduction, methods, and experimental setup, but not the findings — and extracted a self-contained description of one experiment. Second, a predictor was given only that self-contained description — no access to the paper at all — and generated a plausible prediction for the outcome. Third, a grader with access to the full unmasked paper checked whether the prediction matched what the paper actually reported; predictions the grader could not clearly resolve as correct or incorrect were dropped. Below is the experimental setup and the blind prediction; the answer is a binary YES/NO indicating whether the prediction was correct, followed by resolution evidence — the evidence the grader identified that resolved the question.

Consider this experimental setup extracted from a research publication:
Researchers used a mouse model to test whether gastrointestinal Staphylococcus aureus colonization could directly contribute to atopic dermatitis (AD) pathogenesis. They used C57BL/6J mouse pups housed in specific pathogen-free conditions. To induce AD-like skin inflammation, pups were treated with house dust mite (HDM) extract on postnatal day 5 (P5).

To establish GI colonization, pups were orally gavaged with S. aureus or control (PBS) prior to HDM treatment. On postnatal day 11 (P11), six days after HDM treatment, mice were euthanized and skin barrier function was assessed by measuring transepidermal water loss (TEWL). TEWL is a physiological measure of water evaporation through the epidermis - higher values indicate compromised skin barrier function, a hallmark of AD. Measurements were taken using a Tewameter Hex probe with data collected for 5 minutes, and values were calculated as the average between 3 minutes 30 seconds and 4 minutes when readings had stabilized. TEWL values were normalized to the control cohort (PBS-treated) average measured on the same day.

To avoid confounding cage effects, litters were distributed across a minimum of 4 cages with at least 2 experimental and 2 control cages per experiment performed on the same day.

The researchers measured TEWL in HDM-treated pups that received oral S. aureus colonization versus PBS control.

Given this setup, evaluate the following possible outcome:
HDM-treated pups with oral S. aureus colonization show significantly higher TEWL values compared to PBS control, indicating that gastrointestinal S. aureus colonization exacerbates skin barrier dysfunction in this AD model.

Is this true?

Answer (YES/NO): YES